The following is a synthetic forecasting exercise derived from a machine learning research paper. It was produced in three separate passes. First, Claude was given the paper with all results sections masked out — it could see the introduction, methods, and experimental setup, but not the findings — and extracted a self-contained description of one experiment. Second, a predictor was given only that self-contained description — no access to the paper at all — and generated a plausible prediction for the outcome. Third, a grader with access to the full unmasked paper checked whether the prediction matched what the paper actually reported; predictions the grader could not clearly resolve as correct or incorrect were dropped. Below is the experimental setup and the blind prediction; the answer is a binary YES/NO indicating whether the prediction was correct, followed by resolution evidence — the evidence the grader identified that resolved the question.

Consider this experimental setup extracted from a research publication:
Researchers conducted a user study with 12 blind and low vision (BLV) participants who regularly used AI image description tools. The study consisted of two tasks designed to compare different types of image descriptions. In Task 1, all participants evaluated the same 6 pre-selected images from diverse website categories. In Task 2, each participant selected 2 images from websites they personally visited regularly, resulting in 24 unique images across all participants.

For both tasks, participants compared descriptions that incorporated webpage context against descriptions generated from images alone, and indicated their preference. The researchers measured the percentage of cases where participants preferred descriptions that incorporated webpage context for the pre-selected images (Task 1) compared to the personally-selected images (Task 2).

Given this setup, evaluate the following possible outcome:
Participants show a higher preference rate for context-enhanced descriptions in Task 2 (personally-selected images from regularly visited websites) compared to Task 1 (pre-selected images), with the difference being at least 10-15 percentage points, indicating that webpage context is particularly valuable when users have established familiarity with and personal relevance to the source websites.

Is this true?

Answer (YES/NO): NO